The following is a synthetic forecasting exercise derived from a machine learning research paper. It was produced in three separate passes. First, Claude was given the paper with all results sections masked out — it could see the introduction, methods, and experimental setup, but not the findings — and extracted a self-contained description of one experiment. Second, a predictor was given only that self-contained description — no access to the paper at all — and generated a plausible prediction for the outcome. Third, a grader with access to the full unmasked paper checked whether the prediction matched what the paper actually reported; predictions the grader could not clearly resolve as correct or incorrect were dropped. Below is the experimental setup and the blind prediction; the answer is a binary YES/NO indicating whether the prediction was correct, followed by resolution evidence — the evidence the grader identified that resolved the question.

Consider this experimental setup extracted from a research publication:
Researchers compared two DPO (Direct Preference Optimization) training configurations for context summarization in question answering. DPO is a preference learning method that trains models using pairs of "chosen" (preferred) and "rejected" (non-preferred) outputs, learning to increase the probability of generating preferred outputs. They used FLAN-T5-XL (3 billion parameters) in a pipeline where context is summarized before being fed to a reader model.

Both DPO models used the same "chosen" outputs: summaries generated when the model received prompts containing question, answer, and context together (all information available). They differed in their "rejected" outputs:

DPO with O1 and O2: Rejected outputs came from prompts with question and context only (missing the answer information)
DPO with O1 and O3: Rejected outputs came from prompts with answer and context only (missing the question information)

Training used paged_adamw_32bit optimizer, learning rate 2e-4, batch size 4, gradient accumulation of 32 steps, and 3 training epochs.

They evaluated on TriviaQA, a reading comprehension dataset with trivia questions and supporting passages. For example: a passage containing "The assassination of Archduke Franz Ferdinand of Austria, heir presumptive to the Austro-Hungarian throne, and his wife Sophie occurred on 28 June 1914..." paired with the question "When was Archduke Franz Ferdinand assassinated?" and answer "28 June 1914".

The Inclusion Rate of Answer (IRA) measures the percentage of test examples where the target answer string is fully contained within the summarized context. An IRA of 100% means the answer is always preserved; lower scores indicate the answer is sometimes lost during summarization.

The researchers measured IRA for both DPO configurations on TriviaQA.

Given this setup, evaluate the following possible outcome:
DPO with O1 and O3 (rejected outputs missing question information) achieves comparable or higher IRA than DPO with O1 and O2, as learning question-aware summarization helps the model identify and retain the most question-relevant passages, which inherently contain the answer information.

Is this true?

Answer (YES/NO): NO